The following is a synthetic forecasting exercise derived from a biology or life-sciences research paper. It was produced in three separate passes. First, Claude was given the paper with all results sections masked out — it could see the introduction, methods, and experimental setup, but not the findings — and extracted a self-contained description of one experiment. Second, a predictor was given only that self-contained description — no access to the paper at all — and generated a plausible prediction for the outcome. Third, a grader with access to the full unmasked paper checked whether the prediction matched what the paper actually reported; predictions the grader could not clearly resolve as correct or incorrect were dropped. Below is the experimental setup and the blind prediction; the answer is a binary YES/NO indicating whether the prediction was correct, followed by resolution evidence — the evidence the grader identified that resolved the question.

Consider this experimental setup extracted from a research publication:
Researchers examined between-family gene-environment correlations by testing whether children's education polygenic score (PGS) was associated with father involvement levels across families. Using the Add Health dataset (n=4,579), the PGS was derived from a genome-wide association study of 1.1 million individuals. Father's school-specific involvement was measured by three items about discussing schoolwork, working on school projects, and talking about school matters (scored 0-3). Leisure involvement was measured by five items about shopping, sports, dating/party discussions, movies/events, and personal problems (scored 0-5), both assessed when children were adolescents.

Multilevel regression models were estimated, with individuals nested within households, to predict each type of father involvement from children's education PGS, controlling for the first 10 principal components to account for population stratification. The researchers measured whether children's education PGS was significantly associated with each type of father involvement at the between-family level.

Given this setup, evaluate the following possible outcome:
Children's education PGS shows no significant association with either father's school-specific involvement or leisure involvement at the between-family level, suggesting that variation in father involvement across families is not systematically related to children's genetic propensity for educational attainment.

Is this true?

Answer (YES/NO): NO